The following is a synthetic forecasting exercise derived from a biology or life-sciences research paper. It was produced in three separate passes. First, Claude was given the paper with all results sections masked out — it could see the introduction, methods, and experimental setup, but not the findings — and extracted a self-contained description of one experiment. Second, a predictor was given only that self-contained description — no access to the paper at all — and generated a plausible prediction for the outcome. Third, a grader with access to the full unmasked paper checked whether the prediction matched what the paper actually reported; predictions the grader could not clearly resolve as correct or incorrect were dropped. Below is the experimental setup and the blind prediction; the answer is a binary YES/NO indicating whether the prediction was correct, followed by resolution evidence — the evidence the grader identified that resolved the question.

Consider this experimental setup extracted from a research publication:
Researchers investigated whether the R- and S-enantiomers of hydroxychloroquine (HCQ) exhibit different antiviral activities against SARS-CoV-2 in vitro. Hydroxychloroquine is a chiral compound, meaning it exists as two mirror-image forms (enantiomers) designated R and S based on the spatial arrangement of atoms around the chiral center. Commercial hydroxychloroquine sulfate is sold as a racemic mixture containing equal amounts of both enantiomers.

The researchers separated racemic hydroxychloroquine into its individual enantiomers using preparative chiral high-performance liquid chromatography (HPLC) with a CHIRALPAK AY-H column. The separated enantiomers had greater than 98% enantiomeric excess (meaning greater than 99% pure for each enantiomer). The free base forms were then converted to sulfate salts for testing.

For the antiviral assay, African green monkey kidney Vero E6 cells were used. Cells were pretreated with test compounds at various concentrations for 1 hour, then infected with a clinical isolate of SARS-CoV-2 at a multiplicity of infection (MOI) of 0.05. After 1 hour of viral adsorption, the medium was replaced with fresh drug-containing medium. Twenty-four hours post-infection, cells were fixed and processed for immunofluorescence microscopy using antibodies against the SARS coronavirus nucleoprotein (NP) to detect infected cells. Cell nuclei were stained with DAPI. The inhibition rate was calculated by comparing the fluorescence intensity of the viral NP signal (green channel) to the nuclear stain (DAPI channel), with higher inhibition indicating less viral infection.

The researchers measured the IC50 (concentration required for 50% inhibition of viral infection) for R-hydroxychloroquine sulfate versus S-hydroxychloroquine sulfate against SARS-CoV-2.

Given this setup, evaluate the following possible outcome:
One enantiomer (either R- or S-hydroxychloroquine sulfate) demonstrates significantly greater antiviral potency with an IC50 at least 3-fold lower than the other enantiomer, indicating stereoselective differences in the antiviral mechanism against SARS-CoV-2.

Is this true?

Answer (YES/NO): NO